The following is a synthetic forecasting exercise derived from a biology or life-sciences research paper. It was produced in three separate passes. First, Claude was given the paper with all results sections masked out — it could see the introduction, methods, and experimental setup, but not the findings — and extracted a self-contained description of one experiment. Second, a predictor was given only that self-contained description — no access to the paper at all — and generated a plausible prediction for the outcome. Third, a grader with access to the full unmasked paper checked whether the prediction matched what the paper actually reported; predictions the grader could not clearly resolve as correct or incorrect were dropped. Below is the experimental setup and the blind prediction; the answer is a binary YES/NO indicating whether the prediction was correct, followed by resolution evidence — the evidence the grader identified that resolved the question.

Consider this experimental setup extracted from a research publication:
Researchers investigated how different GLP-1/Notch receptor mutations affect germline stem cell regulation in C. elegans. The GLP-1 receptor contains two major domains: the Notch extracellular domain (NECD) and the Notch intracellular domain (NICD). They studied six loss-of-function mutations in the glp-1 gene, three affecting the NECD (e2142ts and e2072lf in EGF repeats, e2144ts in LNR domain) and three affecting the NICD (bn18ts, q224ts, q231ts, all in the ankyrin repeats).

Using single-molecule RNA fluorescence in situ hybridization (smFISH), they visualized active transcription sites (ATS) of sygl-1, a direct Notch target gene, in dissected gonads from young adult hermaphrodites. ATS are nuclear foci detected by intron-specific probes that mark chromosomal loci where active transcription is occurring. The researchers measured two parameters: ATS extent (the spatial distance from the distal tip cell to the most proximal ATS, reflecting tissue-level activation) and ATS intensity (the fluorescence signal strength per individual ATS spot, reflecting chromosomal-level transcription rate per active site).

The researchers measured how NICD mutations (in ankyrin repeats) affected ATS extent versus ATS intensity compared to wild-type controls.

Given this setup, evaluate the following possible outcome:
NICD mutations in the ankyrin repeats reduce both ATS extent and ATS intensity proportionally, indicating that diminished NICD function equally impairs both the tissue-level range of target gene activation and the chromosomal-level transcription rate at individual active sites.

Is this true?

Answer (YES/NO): NO